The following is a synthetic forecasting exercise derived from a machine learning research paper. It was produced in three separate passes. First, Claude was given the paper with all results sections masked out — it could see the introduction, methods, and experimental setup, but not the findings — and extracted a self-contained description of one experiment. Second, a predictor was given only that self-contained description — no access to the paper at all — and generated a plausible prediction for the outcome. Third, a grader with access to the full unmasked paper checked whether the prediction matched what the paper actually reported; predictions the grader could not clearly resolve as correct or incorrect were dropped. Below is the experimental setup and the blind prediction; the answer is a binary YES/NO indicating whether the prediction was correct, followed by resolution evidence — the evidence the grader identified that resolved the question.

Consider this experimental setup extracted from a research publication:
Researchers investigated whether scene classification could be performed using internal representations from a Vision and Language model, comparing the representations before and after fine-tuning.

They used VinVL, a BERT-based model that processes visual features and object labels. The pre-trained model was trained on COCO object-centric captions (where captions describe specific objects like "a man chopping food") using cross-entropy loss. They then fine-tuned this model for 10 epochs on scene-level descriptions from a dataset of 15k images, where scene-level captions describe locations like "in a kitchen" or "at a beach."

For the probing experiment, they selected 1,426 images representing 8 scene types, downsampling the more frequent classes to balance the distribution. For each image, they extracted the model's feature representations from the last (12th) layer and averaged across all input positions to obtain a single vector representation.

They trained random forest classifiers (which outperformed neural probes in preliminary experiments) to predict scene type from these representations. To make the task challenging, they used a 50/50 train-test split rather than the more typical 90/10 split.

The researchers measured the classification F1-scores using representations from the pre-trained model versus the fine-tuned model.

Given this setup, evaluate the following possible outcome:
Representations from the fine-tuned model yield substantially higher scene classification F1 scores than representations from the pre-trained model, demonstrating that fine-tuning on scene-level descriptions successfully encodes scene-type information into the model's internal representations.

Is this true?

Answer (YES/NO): NO